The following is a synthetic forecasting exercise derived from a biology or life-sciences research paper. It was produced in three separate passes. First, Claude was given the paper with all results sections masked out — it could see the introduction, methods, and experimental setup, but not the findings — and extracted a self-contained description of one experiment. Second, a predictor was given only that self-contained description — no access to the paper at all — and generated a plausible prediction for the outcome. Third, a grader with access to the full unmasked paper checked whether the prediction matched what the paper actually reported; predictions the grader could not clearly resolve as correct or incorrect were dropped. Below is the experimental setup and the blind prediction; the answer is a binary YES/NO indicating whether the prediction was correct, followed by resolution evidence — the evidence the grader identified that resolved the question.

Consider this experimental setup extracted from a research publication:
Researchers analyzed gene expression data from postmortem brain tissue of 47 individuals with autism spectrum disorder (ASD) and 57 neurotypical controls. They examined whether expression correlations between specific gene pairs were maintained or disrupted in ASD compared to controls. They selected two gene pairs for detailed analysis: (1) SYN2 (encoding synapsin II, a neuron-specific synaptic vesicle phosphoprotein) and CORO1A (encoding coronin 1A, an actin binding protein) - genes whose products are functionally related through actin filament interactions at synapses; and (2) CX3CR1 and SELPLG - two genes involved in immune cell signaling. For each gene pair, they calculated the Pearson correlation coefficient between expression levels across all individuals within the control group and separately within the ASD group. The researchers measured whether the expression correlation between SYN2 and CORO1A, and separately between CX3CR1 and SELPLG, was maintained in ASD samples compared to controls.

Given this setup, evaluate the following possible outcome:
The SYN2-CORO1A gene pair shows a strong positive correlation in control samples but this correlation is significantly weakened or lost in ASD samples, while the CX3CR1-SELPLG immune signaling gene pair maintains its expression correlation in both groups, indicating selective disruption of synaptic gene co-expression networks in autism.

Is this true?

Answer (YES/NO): YES